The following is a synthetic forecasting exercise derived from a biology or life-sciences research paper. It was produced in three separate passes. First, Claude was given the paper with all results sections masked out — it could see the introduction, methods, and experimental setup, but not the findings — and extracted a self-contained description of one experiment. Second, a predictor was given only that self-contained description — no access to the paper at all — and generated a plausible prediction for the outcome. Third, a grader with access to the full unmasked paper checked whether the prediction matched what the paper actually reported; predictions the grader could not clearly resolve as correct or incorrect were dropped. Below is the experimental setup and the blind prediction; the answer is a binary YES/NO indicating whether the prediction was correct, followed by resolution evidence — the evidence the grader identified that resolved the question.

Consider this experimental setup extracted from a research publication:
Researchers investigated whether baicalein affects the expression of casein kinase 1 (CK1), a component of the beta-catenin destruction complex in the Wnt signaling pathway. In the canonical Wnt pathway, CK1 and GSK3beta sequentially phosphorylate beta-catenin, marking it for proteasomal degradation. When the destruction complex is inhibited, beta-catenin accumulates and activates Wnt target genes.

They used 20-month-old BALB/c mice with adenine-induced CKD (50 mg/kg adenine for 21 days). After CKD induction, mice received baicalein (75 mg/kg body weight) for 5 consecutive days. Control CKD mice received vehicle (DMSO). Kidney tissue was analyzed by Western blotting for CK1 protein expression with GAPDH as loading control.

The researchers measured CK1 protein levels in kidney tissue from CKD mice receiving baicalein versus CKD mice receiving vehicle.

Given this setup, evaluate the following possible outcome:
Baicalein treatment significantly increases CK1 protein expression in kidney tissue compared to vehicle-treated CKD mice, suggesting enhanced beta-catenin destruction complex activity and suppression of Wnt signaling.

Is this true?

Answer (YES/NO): YES